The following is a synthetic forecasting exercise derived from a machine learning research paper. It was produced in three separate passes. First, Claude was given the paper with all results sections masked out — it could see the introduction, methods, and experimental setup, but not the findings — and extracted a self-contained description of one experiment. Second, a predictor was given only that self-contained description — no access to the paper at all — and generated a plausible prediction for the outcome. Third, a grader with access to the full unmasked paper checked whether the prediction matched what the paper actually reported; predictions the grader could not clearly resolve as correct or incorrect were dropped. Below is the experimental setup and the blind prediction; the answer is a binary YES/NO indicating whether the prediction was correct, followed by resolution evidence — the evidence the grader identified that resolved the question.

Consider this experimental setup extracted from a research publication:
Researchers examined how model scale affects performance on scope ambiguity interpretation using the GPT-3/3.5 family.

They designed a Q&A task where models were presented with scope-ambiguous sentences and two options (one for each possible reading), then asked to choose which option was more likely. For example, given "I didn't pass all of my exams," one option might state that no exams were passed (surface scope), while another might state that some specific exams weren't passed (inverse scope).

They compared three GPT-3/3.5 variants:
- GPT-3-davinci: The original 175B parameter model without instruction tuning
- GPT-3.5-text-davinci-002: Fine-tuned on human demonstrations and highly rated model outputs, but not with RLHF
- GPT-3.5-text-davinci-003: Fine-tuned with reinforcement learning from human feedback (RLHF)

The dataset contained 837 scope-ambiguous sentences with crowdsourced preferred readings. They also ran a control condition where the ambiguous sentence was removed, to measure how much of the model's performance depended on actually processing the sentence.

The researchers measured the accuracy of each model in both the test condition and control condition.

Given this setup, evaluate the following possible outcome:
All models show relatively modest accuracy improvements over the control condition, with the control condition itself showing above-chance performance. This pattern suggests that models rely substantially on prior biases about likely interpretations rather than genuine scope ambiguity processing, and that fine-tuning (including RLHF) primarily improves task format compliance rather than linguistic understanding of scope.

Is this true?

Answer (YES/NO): NO